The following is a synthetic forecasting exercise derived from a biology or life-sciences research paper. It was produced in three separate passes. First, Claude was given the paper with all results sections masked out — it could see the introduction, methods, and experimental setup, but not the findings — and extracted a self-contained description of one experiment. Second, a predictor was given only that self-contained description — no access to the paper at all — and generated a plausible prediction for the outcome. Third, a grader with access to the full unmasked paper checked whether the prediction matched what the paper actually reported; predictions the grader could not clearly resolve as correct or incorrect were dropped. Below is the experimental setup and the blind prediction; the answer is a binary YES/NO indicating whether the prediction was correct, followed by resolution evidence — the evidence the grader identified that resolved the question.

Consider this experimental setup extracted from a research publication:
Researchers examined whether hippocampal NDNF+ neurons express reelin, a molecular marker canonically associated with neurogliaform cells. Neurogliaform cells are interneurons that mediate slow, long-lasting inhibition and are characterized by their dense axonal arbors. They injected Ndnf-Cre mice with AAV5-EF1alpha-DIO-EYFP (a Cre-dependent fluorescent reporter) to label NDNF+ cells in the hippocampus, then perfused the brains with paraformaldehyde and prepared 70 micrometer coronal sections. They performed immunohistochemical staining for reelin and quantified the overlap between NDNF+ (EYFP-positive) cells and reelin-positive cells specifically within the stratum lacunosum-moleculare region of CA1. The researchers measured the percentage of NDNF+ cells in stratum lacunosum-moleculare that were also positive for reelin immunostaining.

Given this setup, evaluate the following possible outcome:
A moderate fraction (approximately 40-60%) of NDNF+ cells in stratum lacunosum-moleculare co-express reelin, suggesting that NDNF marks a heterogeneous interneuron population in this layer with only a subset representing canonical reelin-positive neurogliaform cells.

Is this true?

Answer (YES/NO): NO